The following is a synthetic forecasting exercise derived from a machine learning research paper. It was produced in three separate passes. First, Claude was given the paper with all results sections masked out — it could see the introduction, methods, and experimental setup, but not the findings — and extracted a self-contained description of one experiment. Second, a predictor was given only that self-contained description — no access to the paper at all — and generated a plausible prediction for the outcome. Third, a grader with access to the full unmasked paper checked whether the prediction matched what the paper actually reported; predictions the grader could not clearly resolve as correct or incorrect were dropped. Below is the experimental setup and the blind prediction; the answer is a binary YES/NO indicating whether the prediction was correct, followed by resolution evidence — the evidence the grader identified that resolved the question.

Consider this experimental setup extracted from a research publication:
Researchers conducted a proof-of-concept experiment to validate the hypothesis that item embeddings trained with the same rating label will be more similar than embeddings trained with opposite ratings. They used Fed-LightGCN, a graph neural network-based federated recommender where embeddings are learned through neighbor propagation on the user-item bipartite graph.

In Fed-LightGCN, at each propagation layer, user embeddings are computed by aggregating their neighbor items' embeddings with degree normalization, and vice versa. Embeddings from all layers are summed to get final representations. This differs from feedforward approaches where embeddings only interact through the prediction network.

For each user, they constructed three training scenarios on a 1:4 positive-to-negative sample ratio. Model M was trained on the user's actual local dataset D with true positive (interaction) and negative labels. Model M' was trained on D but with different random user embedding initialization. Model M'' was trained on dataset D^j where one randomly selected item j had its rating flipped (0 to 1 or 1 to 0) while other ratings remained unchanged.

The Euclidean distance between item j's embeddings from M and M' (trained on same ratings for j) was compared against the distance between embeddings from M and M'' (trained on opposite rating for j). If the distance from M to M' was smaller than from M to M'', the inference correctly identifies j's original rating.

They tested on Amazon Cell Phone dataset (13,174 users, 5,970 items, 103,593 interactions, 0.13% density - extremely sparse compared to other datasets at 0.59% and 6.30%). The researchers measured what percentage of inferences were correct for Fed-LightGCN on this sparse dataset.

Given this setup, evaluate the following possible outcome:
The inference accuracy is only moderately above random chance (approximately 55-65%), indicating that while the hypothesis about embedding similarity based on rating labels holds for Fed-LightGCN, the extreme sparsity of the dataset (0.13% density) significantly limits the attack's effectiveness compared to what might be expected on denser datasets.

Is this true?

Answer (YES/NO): NO